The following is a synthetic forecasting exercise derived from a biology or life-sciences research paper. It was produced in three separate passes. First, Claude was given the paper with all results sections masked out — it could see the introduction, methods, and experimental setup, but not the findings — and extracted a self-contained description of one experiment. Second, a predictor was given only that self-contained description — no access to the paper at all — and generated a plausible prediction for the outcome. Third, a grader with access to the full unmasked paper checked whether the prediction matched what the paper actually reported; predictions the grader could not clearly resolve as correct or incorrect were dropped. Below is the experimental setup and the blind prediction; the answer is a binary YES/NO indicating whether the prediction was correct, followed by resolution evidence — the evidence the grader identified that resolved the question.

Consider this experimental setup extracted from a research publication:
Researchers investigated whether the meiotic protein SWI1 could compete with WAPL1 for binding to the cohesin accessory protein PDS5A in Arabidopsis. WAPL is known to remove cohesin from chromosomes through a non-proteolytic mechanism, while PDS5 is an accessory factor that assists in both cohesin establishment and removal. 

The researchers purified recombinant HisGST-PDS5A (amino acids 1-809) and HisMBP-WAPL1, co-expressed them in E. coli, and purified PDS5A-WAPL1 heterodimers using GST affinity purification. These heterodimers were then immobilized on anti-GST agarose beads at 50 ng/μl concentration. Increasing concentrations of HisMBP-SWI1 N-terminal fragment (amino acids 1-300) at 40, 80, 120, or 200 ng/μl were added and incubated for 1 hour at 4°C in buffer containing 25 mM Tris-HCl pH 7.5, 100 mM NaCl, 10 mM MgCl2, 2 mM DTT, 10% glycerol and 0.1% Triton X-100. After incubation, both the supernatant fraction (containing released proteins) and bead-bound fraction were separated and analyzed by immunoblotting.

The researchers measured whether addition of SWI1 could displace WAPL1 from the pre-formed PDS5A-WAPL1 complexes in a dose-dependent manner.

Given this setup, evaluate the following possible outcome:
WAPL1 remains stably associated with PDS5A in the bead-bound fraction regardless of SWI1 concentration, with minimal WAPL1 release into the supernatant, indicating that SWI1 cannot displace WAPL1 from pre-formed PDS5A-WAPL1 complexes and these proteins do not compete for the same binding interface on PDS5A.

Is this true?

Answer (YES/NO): NO